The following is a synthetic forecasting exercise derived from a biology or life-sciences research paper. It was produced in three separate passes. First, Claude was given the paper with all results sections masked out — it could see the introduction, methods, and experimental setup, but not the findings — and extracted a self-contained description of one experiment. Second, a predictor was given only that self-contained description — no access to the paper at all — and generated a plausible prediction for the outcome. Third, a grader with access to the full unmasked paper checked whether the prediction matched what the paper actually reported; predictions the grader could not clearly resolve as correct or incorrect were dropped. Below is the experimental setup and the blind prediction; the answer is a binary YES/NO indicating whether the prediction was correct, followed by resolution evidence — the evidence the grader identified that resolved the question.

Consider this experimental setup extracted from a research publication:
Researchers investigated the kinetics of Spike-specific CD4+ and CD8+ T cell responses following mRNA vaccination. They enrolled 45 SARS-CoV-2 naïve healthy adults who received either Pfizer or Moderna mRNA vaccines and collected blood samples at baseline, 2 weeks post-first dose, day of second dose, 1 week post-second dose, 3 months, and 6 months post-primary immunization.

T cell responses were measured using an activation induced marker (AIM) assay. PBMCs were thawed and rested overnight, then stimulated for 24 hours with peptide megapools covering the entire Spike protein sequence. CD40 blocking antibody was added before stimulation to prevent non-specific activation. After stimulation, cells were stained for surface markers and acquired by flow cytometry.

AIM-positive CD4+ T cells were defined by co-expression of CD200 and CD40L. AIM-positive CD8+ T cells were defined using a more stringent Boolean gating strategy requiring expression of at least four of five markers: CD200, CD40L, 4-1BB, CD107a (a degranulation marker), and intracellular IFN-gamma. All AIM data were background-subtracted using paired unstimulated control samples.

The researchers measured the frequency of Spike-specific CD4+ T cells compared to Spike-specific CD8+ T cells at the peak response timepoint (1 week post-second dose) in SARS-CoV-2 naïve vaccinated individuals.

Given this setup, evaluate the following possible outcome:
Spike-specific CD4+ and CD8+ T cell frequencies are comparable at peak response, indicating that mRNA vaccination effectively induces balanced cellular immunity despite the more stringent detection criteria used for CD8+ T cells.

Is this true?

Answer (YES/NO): NO